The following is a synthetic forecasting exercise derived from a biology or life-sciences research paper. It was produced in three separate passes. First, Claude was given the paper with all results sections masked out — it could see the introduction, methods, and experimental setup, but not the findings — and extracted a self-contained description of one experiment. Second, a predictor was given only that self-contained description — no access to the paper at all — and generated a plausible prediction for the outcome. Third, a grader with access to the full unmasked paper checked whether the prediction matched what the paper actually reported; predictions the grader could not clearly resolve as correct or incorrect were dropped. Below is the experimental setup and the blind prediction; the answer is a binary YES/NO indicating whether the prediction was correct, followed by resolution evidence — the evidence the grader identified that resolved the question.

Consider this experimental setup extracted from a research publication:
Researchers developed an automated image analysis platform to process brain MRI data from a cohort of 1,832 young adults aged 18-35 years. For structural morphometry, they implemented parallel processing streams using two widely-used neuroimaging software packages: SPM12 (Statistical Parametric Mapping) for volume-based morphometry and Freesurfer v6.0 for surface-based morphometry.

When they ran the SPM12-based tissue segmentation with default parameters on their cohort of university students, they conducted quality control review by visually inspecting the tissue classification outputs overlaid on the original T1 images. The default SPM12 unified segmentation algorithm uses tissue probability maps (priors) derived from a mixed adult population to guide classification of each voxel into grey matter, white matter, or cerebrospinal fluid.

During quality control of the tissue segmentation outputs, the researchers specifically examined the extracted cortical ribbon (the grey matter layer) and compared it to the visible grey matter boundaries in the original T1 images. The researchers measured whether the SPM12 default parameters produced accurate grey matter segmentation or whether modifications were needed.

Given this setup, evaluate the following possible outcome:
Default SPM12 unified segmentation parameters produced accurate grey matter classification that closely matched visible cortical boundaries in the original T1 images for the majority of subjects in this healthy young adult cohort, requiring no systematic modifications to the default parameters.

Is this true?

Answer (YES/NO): NO